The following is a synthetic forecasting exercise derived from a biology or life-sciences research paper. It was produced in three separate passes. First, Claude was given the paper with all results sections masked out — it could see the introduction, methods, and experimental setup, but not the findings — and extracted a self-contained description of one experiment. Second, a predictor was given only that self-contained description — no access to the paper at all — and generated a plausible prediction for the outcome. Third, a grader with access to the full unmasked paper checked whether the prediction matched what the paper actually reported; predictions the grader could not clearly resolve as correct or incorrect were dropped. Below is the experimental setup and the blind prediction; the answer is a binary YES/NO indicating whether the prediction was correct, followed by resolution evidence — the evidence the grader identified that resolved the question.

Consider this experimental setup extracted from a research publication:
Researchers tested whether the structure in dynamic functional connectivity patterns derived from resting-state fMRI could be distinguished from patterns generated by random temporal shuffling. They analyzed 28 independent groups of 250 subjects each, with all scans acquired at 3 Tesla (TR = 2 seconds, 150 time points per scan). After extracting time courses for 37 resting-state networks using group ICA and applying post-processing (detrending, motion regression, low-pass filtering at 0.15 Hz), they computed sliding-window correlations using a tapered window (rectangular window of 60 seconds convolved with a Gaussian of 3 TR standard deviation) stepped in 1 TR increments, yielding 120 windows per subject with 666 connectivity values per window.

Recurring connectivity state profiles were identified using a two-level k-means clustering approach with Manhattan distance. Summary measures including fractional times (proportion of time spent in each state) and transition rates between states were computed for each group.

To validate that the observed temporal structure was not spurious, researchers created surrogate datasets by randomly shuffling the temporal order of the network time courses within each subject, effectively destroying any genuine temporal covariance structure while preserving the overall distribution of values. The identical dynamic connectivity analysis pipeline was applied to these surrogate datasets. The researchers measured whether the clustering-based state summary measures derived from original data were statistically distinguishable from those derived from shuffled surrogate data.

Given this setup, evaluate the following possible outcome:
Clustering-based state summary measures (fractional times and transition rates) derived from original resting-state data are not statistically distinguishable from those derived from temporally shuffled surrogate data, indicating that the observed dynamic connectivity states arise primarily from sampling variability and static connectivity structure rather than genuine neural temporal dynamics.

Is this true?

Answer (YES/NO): NO